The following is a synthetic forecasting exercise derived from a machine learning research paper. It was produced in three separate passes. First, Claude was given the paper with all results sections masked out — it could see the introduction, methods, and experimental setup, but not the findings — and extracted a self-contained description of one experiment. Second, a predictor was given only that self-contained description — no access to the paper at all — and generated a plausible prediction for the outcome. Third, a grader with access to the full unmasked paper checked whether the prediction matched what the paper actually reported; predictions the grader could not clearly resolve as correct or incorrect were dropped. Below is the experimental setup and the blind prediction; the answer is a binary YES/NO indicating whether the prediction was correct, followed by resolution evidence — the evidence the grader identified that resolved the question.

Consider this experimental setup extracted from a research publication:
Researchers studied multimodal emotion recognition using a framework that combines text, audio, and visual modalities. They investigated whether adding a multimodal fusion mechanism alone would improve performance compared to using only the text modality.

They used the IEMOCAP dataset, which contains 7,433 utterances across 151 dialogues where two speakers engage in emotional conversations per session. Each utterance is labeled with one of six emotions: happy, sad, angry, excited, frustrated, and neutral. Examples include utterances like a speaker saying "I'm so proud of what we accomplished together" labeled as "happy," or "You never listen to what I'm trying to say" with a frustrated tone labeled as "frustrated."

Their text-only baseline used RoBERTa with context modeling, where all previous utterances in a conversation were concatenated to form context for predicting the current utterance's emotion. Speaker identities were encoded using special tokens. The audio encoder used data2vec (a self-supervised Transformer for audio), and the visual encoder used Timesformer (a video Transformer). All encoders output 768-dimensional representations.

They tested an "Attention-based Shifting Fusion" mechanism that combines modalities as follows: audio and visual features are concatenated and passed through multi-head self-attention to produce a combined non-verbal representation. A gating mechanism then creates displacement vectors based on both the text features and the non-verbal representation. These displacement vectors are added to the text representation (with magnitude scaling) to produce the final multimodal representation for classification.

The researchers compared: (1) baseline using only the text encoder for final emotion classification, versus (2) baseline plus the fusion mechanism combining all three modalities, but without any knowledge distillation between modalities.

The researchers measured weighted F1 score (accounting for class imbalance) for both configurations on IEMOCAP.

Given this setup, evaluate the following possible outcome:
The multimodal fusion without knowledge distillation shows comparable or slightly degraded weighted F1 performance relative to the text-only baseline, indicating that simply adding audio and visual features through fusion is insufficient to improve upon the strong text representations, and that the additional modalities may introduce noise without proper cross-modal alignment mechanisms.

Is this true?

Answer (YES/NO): NO